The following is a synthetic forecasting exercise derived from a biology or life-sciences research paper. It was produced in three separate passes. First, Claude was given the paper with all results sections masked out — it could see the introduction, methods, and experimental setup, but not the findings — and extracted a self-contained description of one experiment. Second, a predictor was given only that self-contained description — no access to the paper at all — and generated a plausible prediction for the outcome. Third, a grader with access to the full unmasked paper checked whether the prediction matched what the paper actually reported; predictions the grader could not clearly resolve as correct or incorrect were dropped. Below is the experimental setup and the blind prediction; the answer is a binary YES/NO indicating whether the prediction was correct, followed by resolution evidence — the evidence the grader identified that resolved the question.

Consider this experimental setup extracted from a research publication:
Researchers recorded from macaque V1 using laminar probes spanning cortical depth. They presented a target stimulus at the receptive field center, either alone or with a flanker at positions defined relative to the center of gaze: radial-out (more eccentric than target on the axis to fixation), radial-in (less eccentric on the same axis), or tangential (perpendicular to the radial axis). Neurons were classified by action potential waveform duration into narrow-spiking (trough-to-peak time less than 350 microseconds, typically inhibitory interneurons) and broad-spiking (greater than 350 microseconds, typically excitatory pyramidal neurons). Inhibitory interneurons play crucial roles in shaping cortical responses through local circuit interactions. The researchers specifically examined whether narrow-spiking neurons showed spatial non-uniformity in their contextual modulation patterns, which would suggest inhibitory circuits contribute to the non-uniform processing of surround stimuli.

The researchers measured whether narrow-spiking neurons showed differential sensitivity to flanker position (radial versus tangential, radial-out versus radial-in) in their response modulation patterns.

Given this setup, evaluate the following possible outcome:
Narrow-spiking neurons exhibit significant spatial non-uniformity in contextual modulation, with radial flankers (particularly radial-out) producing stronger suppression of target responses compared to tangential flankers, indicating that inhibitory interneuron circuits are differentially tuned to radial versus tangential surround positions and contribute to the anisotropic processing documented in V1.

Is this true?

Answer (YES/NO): NO